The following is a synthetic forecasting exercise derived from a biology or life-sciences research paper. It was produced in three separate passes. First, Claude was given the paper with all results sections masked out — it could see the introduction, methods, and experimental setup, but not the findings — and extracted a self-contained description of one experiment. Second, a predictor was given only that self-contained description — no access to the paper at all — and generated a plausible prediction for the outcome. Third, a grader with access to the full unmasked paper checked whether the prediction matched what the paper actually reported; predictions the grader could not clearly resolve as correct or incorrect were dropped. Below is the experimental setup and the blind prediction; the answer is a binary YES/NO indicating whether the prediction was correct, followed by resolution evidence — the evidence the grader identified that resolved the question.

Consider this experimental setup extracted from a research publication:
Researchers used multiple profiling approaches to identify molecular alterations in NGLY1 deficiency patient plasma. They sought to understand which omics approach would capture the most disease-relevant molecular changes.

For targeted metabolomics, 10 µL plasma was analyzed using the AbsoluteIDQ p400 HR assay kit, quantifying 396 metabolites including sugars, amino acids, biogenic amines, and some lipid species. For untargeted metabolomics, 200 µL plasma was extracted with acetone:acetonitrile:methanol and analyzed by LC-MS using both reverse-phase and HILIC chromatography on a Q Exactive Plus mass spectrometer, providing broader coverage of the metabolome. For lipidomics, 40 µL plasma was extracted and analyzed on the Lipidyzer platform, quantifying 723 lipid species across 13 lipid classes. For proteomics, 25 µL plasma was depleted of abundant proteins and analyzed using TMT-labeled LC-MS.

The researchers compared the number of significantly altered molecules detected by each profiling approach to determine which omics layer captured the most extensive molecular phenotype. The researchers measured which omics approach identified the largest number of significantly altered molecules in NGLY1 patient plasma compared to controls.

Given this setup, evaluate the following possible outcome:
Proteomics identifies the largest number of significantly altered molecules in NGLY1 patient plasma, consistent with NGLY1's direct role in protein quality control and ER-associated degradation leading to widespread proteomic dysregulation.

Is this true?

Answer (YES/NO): NO